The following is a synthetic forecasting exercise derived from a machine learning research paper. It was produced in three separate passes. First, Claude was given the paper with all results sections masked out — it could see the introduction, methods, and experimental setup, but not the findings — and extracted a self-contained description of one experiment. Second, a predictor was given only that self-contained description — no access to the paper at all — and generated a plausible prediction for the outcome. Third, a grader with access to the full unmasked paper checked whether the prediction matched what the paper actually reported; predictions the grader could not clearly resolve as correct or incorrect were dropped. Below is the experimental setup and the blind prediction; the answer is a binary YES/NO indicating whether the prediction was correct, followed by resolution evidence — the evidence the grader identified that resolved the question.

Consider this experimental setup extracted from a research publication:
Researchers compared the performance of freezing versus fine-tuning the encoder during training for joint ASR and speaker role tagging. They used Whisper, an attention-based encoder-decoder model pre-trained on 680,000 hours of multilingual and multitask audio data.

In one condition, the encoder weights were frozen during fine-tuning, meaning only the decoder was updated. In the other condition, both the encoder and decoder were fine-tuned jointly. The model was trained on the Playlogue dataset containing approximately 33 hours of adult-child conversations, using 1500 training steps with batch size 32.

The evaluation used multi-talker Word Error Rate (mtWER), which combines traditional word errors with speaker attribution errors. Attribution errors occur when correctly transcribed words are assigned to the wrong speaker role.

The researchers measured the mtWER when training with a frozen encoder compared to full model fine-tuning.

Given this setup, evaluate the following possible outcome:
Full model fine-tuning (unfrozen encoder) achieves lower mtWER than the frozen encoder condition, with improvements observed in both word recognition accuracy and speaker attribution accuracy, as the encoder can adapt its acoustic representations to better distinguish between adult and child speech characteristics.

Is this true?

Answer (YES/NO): NO